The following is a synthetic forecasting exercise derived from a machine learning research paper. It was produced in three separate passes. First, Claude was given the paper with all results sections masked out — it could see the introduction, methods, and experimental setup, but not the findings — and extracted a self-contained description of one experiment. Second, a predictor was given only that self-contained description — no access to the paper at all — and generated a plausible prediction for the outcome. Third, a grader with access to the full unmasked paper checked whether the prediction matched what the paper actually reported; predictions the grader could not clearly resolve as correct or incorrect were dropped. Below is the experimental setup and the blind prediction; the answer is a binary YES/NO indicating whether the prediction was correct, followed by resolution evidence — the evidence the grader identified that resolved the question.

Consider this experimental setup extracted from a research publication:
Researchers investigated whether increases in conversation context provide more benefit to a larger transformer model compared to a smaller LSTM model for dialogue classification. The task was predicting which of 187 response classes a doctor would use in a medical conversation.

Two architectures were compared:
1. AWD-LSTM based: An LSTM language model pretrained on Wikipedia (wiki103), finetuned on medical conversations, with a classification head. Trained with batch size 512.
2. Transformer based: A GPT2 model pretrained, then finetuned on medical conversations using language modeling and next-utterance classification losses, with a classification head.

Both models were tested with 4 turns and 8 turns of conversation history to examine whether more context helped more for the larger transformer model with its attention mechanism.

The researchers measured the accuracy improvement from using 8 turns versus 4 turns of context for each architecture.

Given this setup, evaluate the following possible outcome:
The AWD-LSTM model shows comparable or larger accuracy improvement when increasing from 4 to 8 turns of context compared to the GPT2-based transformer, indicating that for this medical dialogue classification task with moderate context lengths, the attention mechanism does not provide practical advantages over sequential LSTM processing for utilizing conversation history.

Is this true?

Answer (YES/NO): YES